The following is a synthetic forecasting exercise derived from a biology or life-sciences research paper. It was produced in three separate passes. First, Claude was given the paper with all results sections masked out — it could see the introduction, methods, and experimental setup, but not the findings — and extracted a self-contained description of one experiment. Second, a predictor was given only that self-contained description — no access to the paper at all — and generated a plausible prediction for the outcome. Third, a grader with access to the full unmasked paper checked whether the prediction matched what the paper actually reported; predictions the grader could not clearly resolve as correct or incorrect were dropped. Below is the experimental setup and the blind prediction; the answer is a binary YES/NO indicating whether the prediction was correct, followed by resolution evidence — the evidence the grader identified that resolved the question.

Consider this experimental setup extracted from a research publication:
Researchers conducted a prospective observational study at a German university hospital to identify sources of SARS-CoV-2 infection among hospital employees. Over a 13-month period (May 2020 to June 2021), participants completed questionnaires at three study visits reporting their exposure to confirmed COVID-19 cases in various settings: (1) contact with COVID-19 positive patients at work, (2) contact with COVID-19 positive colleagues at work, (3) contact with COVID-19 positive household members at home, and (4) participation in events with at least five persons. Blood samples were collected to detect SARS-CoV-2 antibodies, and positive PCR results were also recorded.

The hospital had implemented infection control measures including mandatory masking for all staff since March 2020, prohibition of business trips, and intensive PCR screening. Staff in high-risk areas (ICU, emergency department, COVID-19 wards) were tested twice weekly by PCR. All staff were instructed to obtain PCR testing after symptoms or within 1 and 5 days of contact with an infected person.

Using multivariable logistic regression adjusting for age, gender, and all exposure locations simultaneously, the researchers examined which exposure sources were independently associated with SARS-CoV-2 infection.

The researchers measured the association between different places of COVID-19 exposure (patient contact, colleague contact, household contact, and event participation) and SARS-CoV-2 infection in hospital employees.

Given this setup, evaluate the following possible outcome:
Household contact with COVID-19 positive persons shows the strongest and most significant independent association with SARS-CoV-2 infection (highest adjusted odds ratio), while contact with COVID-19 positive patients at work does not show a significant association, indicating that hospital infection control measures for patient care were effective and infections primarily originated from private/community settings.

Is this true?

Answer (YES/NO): NO